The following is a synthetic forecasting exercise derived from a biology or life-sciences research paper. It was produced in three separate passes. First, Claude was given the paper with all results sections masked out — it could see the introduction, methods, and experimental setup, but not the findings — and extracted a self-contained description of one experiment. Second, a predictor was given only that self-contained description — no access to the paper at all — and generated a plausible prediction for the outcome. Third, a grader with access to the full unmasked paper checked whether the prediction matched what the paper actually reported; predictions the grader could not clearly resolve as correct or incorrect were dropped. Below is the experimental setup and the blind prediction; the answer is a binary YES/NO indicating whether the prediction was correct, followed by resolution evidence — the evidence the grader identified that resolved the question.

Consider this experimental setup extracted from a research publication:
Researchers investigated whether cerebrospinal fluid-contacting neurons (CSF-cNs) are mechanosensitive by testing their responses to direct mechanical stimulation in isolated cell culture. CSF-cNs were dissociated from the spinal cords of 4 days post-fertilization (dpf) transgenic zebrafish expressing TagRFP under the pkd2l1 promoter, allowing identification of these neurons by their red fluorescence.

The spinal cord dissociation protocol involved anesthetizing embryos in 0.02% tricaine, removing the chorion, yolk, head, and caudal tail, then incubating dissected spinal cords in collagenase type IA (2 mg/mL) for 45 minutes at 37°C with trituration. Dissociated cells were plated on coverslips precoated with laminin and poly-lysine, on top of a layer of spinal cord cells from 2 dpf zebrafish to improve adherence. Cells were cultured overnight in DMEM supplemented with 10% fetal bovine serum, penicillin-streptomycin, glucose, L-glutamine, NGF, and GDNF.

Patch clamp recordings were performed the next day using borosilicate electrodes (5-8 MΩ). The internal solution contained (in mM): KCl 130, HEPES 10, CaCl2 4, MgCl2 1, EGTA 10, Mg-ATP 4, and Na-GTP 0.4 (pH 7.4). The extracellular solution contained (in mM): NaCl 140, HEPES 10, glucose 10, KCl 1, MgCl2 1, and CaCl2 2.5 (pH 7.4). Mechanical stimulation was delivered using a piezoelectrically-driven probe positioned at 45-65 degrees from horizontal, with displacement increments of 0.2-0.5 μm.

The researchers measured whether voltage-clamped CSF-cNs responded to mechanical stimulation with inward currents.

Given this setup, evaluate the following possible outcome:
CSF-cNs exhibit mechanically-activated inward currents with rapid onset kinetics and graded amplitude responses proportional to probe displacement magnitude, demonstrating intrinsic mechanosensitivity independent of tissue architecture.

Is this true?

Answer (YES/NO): NO